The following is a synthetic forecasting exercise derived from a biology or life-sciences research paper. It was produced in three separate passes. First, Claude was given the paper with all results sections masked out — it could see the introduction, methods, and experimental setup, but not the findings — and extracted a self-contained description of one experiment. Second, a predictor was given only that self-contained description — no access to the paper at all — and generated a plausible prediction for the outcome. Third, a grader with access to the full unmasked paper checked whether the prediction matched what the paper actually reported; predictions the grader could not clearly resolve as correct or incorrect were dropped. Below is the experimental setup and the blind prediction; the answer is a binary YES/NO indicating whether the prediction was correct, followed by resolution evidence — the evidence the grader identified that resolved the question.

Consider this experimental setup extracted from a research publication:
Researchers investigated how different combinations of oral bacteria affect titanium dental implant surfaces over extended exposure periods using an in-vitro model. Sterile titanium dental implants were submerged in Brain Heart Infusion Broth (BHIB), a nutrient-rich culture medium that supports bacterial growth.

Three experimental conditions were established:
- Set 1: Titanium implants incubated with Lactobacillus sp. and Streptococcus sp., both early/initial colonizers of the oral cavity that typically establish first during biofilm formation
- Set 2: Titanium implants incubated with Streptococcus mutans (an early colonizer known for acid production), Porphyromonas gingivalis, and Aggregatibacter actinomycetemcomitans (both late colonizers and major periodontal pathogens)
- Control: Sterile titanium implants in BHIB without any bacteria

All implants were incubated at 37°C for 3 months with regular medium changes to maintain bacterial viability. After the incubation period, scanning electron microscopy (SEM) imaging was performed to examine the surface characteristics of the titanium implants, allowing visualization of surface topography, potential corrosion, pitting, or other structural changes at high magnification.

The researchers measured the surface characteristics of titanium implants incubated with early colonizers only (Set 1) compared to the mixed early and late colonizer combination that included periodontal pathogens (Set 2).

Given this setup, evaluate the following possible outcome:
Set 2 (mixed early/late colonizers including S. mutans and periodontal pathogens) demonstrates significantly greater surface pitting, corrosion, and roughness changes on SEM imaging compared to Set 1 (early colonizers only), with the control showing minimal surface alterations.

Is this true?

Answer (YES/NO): YES